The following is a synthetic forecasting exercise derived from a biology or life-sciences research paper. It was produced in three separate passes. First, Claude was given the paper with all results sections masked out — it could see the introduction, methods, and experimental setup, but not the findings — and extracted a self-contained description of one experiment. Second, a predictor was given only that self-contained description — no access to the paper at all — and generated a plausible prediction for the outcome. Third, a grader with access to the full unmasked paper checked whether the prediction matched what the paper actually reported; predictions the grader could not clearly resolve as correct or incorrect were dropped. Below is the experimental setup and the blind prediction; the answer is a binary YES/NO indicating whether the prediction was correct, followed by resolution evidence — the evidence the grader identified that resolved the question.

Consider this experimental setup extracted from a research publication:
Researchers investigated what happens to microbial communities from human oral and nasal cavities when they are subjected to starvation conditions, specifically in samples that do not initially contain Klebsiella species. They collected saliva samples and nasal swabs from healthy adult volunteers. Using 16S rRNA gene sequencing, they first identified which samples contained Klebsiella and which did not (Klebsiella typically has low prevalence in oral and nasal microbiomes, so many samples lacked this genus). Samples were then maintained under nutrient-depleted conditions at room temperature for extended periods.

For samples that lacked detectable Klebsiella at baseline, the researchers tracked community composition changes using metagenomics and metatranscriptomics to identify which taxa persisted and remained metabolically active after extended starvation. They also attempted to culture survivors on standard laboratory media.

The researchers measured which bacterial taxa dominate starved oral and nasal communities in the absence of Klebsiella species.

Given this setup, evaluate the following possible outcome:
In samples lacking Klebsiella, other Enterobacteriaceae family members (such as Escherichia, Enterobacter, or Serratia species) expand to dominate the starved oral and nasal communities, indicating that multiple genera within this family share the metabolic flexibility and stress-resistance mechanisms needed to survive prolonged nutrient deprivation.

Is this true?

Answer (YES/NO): NO